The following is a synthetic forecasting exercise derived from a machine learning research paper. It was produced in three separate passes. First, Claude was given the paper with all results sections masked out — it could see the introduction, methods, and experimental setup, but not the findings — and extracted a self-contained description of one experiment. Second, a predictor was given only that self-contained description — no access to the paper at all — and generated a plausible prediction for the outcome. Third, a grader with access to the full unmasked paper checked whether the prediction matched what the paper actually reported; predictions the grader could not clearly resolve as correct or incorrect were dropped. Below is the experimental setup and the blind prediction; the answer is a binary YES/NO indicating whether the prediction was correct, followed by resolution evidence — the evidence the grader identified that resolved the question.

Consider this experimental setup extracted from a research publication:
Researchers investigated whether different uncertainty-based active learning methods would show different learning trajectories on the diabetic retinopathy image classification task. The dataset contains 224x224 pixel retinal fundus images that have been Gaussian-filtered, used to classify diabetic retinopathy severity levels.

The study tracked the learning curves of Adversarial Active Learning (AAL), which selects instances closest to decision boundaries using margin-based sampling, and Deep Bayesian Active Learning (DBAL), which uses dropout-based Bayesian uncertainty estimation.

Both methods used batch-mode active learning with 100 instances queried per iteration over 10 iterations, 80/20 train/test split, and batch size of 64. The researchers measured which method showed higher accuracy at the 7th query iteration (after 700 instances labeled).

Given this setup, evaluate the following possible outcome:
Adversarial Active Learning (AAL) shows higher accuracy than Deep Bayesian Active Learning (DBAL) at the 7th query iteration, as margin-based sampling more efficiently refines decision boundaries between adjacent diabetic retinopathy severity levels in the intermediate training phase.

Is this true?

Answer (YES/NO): YES